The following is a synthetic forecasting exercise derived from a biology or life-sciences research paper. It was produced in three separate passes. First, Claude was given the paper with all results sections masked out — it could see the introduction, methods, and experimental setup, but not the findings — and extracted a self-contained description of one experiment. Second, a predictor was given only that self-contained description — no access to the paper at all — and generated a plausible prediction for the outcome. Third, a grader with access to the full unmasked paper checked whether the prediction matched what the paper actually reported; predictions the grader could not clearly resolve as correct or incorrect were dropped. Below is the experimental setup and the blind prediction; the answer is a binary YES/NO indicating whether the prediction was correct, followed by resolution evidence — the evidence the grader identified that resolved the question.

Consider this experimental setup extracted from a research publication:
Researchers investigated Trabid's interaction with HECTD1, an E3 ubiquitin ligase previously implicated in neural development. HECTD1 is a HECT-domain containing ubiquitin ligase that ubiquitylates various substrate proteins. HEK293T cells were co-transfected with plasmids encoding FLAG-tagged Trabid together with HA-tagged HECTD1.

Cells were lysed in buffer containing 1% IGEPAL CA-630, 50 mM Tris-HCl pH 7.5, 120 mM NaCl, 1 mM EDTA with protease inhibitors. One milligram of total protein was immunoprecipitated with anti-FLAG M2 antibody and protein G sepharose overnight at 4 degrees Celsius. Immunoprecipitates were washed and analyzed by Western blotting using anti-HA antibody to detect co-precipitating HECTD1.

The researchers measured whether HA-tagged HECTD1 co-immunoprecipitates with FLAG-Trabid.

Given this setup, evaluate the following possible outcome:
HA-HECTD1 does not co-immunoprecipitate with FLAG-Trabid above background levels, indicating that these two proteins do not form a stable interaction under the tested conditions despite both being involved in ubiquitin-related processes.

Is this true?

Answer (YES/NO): NO